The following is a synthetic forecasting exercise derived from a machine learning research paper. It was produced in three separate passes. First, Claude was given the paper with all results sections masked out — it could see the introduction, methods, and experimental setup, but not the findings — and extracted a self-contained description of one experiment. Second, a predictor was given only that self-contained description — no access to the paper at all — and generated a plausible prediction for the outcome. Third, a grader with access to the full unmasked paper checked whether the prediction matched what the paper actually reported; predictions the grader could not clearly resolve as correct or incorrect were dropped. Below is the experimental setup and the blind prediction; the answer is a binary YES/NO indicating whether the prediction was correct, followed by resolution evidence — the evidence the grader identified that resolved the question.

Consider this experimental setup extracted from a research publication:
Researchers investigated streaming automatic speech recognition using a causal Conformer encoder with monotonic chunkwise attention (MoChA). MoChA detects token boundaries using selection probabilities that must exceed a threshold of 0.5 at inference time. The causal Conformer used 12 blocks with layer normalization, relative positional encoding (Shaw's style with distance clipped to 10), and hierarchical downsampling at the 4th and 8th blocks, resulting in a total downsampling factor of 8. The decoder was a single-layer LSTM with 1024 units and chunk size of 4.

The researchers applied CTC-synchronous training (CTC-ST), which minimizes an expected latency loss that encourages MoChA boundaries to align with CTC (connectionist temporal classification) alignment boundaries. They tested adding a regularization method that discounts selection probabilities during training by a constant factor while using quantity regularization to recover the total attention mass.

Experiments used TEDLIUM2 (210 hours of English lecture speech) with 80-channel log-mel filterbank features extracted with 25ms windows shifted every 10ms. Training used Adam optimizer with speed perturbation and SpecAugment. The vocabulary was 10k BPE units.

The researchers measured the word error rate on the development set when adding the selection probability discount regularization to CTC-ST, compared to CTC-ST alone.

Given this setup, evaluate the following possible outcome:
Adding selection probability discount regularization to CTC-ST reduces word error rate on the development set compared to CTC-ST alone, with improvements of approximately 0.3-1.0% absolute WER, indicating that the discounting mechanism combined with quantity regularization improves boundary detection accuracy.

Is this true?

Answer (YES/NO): NO